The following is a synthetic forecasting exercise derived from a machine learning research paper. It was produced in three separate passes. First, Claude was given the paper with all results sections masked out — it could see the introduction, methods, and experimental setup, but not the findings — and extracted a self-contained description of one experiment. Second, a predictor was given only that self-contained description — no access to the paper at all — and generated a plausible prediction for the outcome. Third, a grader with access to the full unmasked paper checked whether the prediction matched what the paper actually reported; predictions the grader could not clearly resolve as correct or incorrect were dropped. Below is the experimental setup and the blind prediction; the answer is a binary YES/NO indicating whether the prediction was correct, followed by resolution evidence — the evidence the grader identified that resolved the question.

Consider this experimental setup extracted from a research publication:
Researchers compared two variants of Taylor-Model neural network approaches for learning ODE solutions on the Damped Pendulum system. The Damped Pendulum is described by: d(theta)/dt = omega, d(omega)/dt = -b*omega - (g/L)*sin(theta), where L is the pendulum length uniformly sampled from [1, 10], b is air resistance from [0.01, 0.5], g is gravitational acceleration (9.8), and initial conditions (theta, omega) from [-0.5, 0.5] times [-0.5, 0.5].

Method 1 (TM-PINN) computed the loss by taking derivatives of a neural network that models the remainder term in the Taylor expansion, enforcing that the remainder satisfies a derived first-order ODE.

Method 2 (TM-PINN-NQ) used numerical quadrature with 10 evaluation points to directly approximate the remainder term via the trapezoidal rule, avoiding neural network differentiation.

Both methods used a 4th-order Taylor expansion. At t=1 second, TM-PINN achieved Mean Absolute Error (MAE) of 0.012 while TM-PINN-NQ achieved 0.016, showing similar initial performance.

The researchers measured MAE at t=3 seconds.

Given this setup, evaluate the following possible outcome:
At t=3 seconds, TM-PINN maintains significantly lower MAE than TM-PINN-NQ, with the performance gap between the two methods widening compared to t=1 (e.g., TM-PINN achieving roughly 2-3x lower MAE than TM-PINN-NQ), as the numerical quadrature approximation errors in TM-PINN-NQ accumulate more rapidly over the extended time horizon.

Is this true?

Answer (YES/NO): NO